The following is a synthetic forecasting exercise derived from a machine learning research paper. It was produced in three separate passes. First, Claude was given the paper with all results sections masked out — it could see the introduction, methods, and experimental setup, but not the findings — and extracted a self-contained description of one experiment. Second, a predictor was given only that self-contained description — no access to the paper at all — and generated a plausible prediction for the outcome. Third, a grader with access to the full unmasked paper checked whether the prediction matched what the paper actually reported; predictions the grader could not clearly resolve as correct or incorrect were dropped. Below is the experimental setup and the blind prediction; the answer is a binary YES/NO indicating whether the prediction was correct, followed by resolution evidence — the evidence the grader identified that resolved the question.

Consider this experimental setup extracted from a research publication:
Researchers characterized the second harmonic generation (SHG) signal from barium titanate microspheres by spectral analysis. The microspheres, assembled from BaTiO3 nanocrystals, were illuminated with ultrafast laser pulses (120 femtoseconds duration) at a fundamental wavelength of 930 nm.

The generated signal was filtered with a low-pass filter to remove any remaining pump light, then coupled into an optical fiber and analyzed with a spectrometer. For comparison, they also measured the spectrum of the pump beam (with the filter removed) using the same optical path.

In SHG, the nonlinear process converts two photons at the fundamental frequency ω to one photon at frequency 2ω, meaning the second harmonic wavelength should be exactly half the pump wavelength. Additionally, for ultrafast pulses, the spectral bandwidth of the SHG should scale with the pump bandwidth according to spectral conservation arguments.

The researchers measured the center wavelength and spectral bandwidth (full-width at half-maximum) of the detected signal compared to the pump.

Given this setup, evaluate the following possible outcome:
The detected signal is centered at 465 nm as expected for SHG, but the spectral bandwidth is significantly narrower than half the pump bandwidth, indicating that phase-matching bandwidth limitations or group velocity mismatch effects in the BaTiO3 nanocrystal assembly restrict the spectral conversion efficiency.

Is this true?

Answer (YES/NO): NO